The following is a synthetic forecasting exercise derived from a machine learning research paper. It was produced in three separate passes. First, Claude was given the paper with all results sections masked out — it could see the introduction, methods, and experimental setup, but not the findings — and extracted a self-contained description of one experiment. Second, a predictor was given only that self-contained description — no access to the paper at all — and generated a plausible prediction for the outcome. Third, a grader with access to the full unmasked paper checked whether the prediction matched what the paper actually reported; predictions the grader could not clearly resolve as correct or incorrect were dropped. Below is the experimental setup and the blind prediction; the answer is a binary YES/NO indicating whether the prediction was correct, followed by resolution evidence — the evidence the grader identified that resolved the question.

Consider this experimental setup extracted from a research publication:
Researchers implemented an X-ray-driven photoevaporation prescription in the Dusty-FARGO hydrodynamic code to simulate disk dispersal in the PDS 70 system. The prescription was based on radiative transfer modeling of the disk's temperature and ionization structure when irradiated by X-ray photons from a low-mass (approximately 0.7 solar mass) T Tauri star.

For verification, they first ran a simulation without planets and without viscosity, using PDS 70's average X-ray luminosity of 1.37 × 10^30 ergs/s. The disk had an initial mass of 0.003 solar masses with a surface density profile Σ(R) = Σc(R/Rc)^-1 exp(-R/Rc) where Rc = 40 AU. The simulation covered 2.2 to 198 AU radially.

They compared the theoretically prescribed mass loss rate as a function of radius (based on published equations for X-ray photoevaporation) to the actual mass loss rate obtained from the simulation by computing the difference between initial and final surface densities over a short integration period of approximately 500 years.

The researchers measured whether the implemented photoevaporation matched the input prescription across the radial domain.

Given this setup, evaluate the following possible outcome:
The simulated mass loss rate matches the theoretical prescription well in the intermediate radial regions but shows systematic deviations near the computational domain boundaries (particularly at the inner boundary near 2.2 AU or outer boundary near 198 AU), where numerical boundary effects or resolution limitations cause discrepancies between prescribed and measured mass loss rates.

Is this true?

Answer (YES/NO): YES